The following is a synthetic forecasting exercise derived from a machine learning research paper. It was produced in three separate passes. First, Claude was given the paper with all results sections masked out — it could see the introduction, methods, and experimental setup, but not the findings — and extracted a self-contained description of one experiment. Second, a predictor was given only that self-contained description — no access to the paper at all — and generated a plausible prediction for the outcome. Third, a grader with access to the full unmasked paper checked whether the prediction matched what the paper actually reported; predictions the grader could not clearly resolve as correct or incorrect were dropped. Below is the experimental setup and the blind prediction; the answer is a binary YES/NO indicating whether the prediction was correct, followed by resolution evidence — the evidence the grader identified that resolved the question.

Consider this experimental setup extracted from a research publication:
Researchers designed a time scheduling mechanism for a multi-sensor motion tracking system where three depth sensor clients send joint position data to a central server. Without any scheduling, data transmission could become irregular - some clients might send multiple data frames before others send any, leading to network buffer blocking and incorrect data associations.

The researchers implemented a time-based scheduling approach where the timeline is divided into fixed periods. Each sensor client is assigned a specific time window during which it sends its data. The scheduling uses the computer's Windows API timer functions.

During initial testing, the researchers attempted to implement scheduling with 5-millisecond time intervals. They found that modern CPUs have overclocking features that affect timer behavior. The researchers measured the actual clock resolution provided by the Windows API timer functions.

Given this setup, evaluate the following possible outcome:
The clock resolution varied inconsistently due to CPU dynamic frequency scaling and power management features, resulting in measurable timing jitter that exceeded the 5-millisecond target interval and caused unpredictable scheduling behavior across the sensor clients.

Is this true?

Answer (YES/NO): NO